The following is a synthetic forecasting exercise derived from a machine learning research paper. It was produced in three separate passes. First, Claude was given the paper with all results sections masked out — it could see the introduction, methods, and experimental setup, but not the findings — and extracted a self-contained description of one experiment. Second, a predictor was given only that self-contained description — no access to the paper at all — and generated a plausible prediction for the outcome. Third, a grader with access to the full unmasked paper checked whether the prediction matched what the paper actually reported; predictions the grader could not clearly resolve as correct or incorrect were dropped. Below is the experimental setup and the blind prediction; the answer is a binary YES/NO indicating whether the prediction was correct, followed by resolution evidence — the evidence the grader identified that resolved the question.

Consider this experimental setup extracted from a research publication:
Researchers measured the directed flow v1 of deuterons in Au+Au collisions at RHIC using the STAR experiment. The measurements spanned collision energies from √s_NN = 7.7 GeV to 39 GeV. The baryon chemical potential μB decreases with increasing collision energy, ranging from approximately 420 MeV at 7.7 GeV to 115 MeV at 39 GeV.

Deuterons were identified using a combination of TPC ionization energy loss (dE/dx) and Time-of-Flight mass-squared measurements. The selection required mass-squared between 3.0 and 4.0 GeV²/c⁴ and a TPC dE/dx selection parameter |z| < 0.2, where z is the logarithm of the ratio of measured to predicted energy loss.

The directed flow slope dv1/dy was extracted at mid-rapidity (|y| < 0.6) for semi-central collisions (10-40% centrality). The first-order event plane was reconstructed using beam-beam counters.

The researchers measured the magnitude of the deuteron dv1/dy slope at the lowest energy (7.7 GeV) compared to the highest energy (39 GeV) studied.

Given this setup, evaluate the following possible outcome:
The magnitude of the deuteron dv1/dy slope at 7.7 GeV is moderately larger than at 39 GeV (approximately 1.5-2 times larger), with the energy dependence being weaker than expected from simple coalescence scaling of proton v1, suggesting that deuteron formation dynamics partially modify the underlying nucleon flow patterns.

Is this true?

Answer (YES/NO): NO